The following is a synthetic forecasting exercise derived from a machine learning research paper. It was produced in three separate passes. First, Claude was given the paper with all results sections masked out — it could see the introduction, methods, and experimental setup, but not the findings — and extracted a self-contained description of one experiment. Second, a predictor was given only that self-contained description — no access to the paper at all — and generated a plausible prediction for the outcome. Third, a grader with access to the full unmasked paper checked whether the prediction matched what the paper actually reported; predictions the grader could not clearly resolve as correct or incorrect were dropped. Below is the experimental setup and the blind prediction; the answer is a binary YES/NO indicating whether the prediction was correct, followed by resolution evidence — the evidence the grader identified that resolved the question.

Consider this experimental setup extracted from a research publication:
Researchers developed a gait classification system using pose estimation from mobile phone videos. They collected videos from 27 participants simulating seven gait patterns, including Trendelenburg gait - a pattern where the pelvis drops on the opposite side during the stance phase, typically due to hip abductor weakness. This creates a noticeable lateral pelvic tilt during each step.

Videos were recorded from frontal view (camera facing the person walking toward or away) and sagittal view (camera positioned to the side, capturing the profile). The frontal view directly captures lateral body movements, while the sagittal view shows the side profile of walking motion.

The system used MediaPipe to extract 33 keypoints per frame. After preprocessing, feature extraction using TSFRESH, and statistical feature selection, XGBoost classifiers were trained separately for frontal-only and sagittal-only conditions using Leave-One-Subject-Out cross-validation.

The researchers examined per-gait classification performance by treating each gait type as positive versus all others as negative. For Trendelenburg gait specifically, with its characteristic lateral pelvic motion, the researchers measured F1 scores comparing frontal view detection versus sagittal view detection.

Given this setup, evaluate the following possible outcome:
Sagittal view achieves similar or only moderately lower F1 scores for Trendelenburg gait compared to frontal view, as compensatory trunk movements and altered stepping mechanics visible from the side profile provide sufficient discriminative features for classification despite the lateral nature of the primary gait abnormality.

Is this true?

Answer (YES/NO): NO